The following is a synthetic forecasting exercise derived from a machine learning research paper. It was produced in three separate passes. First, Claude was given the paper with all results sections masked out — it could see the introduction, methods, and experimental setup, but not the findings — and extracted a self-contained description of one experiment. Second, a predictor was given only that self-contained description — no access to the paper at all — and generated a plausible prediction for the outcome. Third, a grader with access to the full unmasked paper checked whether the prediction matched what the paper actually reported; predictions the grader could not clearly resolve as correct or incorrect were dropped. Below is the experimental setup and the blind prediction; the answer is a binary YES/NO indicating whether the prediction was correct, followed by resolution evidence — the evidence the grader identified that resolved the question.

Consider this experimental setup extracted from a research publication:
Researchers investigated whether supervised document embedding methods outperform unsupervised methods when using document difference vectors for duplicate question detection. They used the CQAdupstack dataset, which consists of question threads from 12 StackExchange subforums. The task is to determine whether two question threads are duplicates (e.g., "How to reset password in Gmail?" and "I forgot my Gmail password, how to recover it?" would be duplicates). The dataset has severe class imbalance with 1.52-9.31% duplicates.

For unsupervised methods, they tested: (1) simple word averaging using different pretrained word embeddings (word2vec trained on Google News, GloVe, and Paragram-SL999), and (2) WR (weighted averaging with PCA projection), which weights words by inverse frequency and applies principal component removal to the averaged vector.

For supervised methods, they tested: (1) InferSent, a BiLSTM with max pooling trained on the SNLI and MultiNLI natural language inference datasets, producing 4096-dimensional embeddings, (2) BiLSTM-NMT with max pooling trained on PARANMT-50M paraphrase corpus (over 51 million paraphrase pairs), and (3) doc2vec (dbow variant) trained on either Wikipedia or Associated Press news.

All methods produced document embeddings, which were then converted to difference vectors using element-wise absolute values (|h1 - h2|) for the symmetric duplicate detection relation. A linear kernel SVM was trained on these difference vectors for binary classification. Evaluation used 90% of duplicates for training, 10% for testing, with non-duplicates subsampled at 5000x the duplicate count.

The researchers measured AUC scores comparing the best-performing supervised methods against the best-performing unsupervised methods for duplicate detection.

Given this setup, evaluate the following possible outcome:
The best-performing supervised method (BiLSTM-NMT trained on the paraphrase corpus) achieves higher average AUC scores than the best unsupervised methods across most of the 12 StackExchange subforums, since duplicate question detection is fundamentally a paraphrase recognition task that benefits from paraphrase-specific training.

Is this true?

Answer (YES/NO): NO